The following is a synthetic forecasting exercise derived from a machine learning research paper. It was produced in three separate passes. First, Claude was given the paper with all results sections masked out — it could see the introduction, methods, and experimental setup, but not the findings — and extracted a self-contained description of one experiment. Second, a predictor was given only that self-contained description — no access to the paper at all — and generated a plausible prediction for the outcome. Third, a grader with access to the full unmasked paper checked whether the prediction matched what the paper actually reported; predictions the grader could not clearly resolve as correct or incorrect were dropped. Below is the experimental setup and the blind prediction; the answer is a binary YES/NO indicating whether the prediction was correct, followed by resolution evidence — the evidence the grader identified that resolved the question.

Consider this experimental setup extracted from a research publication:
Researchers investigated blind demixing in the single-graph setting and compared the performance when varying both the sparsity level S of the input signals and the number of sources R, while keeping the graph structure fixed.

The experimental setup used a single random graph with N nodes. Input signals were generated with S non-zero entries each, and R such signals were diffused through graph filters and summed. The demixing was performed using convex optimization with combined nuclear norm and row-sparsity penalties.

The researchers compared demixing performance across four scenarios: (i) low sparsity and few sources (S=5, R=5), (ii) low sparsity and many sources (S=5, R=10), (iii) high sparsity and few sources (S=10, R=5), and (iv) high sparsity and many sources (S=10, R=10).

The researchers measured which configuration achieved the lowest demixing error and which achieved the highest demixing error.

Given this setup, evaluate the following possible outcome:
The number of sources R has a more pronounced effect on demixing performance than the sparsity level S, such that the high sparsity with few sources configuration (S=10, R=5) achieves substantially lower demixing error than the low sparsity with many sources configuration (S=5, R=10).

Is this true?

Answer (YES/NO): YES